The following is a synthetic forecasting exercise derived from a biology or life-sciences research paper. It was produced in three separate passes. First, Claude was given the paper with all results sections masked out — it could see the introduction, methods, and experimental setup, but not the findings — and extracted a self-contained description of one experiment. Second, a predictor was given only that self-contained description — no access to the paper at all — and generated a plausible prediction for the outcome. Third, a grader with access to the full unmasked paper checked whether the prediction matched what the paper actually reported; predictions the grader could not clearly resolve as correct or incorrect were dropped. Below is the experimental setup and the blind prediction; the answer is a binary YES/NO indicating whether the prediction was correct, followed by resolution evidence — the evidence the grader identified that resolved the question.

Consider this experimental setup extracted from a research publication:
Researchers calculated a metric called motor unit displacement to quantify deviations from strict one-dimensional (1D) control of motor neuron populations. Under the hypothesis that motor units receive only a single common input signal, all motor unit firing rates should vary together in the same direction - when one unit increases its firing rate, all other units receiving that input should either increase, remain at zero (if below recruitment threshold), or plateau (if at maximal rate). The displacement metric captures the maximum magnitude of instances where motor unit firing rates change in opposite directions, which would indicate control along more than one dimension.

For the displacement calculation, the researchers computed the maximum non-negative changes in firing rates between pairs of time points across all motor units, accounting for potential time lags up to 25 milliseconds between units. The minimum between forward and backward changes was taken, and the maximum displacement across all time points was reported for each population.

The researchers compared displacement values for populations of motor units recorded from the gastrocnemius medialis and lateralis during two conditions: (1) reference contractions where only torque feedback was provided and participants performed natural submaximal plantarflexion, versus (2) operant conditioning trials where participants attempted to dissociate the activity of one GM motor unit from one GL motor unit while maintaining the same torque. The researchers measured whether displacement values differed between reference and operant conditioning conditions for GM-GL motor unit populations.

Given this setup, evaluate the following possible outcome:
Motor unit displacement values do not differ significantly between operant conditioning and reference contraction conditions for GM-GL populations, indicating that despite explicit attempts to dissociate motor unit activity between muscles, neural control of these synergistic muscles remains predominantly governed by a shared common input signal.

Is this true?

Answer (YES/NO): NO